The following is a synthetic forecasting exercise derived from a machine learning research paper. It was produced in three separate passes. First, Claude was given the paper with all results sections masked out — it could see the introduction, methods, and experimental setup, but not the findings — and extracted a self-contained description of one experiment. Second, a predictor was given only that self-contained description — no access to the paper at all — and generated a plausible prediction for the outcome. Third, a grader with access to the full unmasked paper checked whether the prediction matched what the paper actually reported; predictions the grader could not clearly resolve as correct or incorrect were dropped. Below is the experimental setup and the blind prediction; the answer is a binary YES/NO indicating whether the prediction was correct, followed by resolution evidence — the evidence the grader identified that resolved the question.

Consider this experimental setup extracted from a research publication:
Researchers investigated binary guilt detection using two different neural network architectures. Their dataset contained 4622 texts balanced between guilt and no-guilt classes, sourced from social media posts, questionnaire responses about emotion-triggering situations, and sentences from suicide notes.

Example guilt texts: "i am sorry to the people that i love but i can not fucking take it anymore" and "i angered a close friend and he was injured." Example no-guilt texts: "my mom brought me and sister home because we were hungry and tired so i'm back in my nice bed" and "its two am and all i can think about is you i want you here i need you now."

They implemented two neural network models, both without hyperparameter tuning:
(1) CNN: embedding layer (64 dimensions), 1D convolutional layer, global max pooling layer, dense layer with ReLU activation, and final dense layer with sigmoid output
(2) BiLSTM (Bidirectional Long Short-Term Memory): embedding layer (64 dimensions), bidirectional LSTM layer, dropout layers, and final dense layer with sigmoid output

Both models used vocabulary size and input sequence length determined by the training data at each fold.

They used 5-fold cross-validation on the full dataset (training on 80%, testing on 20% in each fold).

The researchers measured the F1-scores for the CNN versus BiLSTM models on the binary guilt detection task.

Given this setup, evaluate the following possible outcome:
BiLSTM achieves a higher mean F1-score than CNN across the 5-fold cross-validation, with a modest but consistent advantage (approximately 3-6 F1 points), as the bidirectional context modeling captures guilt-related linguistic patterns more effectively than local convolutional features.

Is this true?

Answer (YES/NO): NO